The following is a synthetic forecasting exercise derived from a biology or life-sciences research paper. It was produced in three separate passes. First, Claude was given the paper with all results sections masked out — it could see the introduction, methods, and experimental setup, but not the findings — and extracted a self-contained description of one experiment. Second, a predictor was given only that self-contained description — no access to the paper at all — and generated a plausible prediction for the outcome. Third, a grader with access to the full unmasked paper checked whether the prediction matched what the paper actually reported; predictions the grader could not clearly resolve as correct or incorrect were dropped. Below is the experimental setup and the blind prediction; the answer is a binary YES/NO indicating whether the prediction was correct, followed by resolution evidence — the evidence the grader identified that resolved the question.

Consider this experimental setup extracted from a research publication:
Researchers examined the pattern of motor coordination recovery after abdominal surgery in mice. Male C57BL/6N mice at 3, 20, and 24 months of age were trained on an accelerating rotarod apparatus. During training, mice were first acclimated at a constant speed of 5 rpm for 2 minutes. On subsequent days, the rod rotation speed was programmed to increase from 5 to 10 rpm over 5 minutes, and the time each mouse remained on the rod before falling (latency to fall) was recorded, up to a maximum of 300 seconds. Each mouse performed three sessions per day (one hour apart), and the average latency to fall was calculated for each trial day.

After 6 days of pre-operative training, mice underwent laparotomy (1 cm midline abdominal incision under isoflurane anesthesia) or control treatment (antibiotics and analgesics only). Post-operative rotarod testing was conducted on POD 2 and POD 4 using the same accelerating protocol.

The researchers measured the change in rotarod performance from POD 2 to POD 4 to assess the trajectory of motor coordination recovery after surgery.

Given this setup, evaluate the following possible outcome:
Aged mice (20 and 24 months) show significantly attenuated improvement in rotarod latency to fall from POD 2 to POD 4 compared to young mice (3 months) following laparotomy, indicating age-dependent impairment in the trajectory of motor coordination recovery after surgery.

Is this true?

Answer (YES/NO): NO